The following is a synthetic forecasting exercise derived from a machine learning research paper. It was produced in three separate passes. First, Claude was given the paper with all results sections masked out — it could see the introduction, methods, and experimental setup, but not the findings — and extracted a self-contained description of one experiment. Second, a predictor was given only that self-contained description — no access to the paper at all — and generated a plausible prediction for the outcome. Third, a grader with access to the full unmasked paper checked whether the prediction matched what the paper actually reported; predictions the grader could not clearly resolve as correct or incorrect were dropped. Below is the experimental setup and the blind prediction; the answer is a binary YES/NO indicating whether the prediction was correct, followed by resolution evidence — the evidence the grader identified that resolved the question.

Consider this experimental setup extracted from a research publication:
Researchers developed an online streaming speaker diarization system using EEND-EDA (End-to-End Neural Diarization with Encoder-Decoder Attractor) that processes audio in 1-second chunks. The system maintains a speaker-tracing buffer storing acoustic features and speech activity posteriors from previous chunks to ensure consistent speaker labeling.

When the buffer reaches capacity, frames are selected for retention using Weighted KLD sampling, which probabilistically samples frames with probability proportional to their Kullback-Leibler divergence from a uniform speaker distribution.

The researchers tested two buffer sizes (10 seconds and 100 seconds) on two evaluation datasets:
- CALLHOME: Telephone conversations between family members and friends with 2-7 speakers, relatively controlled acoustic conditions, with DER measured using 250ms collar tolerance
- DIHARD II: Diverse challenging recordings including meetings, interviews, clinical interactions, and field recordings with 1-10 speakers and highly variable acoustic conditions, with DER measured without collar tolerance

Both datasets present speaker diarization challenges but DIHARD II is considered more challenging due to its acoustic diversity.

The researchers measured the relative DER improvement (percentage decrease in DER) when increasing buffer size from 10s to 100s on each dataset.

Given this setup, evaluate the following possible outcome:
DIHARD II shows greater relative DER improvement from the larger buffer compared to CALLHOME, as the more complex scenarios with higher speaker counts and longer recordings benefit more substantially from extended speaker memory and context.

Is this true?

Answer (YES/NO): YES